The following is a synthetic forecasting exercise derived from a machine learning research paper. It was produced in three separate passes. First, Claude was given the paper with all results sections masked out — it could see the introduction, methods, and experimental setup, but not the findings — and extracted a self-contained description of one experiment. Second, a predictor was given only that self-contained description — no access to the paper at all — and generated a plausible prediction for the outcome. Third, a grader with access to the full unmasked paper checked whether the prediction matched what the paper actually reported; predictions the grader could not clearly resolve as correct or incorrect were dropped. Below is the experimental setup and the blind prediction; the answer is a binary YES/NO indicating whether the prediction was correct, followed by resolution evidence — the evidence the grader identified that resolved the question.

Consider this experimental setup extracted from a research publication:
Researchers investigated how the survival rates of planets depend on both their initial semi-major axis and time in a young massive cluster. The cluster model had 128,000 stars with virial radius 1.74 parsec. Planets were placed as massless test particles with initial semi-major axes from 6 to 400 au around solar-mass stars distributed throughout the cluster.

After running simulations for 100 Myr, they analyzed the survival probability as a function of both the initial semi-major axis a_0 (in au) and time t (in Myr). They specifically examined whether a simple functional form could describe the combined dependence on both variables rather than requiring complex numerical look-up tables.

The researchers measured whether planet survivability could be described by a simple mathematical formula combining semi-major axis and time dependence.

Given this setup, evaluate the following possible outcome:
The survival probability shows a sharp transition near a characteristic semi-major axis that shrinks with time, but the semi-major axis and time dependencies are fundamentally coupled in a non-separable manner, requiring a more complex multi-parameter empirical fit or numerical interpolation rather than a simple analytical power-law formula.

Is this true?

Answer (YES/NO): NO